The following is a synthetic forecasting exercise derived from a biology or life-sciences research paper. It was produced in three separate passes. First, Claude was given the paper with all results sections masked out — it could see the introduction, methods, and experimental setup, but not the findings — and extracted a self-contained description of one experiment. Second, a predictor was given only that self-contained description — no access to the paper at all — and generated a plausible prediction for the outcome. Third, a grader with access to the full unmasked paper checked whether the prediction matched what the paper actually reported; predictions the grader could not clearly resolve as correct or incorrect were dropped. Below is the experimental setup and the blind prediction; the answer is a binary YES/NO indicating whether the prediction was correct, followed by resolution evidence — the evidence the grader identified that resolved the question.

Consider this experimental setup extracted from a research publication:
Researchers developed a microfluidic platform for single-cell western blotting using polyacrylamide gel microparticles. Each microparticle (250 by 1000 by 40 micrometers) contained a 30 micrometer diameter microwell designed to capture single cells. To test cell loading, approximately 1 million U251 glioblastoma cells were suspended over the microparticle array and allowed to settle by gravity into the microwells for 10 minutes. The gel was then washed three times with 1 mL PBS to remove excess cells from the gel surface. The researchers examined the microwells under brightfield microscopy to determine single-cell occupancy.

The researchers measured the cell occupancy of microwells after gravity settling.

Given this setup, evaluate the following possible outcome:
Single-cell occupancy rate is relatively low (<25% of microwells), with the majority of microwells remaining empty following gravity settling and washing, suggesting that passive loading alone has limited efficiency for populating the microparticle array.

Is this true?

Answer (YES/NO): NO